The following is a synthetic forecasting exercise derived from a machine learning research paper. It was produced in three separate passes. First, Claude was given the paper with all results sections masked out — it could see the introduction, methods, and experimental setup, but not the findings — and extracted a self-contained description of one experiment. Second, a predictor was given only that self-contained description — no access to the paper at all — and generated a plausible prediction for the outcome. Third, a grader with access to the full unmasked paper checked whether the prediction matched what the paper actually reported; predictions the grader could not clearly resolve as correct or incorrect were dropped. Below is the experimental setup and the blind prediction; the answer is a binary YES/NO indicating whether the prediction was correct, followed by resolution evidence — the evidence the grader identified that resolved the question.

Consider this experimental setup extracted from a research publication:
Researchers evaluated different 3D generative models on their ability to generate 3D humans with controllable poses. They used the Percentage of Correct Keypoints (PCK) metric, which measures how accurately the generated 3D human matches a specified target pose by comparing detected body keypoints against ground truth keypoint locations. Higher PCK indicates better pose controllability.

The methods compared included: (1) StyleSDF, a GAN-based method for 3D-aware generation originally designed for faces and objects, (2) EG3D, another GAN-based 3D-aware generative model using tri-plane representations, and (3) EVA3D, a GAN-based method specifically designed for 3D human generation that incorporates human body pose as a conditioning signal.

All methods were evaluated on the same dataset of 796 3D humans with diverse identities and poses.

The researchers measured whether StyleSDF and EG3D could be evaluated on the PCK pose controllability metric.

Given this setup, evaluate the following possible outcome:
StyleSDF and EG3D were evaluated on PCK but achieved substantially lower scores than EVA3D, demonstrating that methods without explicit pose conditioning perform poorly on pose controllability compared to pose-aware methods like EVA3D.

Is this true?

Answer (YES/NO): NO